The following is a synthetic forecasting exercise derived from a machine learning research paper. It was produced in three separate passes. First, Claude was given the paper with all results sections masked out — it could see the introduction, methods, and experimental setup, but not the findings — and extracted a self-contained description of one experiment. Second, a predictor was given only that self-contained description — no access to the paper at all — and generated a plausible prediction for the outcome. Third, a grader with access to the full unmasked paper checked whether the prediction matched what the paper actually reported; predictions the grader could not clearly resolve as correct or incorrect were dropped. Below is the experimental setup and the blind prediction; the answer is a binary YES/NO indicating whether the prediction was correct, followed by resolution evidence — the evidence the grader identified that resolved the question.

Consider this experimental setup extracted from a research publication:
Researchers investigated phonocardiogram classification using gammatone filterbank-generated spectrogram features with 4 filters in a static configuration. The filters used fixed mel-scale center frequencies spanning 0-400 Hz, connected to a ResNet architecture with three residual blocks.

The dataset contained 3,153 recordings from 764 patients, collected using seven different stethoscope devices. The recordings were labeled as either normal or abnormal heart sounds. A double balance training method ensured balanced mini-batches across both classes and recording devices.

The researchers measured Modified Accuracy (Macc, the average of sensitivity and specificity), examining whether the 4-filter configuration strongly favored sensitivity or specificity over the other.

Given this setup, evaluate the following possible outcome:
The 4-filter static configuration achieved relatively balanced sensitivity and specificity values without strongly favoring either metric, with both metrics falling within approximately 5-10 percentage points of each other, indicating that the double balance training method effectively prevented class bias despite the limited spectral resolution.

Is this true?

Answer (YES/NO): NO